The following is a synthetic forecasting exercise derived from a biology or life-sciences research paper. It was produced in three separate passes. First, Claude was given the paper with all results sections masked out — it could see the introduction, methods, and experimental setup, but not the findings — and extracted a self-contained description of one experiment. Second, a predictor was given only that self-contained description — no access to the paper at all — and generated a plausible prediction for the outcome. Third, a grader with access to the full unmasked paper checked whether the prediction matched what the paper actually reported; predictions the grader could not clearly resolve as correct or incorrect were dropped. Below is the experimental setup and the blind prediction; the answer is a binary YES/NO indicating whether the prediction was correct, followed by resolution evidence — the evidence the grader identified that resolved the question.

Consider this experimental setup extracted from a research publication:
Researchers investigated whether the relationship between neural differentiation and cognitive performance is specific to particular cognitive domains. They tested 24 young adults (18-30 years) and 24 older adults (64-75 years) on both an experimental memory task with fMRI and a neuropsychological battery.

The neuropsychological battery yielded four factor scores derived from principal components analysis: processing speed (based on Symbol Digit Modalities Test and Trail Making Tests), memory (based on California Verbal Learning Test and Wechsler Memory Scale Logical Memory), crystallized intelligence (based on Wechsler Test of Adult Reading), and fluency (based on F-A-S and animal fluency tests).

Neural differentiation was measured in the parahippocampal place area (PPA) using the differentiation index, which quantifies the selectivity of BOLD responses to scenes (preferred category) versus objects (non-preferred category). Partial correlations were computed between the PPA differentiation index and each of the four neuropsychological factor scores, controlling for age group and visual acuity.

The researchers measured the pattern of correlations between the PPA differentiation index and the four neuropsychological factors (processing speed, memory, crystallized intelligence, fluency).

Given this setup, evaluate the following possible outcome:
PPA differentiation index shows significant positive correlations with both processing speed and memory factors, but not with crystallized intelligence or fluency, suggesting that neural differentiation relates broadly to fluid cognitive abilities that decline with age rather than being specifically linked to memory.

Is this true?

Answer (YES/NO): NO